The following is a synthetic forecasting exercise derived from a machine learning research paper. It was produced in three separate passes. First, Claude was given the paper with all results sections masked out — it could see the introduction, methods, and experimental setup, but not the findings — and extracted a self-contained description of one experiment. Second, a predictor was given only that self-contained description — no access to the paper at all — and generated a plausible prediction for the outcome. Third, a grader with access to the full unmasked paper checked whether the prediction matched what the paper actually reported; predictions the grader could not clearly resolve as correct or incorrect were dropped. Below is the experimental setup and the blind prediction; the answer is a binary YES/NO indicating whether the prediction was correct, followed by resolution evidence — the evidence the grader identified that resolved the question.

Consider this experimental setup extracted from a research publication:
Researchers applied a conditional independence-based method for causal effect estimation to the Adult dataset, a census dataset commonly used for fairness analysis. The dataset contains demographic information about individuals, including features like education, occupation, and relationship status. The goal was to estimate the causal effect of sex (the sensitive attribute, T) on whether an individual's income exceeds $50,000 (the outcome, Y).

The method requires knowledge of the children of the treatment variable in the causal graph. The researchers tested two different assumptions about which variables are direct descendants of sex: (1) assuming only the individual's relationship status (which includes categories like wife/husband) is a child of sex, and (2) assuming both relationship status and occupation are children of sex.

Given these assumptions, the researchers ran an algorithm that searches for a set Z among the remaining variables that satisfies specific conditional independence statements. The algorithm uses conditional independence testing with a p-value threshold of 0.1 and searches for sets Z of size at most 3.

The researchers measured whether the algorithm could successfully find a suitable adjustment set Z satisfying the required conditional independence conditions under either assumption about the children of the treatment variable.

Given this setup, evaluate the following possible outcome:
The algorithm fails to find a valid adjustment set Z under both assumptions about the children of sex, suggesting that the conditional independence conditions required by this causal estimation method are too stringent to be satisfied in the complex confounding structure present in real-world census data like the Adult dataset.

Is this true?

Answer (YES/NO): YES